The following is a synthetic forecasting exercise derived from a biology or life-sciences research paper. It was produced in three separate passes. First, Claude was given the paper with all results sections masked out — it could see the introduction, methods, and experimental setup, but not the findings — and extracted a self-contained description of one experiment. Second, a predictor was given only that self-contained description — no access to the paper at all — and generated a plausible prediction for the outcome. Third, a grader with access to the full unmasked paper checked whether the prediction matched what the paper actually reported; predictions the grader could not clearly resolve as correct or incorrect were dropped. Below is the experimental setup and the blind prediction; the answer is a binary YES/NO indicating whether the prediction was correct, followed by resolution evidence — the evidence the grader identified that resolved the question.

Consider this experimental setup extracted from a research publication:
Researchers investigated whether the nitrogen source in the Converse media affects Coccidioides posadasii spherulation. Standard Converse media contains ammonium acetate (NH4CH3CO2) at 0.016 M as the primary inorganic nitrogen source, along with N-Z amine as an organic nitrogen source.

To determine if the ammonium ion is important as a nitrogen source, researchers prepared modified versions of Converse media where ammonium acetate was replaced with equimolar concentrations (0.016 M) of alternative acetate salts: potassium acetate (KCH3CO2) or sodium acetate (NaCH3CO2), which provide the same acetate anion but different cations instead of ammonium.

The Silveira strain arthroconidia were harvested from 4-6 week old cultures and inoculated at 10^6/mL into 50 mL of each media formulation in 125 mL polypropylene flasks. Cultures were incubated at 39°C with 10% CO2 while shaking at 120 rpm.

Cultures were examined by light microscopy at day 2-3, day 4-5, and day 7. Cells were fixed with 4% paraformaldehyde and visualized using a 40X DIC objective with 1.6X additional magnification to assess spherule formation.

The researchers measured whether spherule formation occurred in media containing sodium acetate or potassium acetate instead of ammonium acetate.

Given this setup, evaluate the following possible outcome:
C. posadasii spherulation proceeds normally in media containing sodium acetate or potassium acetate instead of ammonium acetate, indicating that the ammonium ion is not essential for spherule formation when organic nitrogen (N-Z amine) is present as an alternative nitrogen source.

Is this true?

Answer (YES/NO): NO